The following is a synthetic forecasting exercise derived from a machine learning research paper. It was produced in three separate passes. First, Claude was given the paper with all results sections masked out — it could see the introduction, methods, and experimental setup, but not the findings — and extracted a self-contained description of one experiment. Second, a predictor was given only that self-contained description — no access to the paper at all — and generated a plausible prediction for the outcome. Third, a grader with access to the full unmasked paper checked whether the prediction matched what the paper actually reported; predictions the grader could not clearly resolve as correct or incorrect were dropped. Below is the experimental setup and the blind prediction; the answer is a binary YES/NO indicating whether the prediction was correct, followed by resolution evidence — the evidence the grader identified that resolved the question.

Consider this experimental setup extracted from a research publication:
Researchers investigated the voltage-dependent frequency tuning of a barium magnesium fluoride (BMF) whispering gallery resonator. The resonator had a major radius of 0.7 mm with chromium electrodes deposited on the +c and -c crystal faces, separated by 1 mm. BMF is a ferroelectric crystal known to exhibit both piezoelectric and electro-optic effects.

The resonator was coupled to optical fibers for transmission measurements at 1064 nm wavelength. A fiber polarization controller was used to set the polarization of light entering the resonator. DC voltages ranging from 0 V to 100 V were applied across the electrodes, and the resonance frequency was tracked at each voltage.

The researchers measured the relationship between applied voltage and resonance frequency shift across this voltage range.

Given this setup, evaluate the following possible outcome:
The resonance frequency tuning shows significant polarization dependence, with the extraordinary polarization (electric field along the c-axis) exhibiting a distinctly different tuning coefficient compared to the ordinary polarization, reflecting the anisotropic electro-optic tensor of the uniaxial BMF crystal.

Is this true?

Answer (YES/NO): NO